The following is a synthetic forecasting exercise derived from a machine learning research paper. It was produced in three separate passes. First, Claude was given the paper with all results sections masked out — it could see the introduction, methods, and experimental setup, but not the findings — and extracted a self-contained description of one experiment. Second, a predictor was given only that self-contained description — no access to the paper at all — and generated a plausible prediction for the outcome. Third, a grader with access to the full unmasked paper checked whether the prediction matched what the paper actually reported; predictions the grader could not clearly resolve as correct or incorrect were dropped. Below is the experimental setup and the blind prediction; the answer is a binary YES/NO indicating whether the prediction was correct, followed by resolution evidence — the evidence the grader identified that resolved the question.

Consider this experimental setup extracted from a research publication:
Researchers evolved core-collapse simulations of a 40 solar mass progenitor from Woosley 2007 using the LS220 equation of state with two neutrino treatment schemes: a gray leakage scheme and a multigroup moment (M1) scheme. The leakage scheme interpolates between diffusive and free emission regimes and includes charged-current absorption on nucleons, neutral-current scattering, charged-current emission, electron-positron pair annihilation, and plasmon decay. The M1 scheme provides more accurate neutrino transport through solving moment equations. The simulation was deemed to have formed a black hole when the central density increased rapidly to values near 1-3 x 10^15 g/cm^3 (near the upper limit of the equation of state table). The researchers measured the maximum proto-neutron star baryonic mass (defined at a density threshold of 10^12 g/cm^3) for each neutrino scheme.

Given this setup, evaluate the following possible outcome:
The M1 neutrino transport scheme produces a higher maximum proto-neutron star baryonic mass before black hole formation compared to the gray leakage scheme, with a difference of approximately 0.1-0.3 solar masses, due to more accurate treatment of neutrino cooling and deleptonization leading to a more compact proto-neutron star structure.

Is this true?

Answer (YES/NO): NO